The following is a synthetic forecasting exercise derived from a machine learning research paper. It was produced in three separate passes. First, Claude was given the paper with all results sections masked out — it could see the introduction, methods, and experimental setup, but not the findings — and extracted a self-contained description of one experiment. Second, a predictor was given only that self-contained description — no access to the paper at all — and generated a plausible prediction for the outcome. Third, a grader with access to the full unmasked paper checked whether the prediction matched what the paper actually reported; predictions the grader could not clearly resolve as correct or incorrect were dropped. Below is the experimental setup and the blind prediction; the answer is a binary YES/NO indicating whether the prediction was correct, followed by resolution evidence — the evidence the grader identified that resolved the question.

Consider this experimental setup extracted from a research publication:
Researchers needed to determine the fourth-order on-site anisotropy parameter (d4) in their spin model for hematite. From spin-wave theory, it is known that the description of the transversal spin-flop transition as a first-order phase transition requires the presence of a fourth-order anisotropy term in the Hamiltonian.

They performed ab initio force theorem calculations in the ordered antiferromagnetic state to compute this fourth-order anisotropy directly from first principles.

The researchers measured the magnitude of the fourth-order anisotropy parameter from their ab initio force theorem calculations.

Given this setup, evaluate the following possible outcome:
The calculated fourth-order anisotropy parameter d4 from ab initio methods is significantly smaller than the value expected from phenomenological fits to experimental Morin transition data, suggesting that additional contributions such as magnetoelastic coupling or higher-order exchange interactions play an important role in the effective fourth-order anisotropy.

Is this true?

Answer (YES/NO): NO